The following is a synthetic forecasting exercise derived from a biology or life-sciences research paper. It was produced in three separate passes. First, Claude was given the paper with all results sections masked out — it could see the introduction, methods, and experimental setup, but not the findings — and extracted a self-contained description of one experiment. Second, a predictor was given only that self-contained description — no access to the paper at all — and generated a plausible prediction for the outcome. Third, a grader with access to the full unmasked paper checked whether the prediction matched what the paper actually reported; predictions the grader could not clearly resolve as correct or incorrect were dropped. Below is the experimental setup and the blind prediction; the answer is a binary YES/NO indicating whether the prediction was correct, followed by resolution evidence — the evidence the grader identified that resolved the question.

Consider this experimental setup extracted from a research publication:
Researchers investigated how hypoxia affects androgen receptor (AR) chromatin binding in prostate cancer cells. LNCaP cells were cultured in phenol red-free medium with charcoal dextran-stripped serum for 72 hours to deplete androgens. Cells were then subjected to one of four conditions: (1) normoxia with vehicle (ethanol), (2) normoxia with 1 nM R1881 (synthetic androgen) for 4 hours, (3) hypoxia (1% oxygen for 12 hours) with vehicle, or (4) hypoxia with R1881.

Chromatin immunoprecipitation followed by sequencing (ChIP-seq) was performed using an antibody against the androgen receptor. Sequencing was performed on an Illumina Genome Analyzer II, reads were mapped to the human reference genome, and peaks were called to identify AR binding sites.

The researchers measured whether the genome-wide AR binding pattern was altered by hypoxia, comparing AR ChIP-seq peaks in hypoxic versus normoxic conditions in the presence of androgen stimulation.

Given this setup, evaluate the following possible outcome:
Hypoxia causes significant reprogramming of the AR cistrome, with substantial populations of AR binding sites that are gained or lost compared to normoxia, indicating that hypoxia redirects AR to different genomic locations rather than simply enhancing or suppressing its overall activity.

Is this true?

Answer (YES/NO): NO